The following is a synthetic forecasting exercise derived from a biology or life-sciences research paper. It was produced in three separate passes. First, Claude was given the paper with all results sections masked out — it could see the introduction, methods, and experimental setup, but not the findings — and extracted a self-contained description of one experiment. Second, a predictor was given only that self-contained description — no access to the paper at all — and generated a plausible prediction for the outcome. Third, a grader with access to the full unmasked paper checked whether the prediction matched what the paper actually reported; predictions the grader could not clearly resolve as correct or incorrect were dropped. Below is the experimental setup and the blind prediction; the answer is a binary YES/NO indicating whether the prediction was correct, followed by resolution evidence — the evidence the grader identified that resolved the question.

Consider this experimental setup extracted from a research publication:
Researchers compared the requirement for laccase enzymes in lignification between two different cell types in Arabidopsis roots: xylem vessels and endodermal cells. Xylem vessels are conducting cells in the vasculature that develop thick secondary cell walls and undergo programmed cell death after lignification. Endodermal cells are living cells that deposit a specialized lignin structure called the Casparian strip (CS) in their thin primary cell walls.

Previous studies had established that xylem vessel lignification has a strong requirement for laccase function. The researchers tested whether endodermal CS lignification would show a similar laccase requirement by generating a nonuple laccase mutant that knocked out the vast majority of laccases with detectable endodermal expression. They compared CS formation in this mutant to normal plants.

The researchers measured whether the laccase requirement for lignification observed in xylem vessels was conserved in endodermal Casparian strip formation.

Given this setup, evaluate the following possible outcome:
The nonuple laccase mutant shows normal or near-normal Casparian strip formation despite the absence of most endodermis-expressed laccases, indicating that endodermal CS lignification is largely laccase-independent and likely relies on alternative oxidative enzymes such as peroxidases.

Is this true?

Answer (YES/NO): YES